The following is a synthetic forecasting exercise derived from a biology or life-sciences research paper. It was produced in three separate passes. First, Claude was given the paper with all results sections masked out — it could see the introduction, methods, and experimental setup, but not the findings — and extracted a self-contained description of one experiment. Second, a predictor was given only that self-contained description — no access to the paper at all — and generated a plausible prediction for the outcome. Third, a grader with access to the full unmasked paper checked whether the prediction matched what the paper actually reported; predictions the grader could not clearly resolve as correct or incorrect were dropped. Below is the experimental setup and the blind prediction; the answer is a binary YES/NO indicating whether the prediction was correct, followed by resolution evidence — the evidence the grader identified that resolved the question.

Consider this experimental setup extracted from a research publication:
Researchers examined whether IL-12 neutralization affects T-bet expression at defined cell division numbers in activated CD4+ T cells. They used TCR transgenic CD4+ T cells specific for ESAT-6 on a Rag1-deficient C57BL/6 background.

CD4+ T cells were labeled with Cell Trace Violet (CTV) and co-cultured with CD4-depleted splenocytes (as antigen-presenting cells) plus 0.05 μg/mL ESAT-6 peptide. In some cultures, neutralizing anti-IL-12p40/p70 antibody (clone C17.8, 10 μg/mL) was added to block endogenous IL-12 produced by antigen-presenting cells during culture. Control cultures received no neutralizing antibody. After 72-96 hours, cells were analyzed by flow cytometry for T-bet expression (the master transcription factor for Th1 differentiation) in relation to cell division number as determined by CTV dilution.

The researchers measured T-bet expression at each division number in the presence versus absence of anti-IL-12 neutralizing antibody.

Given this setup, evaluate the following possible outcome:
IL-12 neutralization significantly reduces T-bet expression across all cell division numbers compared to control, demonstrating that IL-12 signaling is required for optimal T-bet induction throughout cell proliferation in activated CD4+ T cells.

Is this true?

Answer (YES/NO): NO